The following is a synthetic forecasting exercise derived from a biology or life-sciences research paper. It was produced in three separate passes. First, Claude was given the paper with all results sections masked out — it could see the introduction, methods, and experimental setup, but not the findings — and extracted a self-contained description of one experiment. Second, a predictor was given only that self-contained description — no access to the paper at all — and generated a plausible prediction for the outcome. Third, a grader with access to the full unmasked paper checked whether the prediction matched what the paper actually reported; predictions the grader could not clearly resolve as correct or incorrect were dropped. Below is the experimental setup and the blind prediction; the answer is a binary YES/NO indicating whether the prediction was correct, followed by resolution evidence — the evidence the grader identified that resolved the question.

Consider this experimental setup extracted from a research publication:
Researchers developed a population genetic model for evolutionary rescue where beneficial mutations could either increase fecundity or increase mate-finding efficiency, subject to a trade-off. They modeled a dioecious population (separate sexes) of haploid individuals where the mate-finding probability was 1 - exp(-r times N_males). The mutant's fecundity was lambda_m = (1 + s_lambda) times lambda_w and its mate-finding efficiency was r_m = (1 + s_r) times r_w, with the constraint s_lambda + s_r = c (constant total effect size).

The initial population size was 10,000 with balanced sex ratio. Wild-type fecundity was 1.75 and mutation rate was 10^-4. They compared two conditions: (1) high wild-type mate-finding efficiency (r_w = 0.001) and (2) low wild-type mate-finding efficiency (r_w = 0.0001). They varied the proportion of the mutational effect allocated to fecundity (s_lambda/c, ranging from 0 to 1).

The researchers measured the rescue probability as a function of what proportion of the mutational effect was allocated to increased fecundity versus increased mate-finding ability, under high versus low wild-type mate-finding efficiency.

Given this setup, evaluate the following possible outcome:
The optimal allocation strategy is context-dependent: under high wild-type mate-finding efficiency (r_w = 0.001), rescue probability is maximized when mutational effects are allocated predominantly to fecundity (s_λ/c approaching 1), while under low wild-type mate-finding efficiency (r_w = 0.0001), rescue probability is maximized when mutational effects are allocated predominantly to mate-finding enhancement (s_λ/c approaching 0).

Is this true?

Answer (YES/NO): NO